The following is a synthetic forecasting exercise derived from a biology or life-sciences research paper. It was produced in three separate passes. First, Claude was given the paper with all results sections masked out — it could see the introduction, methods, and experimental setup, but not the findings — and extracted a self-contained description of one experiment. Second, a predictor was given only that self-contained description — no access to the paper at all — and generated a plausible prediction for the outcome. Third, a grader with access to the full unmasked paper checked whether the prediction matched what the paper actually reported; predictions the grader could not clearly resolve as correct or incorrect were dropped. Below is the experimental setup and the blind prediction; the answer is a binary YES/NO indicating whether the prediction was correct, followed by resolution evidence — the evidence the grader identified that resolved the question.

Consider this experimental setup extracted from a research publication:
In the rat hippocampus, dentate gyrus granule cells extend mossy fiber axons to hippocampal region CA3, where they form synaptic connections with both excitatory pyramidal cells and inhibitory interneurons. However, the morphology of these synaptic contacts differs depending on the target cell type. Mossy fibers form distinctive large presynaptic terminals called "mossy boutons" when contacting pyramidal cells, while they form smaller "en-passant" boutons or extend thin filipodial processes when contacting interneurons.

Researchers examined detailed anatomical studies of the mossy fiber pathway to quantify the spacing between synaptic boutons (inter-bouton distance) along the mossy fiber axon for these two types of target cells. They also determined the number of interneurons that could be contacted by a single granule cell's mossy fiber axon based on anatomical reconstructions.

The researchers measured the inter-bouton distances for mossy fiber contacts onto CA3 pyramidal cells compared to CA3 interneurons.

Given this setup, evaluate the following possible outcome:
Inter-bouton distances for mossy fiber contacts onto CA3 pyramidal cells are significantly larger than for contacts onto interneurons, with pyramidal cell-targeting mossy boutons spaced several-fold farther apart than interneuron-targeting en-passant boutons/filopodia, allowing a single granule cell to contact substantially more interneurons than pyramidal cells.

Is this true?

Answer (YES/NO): YES